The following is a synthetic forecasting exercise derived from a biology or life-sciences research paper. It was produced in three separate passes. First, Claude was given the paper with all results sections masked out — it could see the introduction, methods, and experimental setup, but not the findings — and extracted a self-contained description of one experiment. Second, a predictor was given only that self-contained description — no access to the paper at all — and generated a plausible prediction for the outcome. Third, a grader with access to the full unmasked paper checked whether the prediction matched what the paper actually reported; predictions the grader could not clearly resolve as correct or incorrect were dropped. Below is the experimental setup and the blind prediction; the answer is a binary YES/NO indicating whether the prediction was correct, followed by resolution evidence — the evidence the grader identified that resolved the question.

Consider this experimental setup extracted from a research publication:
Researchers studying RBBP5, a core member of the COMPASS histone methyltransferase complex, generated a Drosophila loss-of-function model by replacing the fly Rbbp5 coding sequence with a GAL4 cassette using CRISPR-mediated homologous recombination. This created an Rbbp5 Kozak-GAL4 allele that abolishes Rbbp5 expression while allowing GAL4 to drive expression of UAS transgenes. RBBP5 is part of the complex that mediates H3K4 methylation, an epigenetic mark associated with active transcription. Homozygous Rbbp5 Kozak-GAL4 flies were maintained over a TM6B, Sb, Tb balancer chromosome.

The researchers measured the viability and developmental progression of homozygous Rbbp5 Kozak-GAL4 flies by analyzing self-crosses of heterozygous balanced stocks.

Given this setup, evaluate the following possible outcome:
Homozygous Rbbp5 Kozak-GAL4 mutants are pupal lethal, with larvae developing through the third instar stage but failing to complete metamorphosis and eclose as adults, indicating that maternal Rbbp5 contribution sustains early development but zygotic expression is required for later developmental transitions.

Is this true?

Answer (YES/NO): YES